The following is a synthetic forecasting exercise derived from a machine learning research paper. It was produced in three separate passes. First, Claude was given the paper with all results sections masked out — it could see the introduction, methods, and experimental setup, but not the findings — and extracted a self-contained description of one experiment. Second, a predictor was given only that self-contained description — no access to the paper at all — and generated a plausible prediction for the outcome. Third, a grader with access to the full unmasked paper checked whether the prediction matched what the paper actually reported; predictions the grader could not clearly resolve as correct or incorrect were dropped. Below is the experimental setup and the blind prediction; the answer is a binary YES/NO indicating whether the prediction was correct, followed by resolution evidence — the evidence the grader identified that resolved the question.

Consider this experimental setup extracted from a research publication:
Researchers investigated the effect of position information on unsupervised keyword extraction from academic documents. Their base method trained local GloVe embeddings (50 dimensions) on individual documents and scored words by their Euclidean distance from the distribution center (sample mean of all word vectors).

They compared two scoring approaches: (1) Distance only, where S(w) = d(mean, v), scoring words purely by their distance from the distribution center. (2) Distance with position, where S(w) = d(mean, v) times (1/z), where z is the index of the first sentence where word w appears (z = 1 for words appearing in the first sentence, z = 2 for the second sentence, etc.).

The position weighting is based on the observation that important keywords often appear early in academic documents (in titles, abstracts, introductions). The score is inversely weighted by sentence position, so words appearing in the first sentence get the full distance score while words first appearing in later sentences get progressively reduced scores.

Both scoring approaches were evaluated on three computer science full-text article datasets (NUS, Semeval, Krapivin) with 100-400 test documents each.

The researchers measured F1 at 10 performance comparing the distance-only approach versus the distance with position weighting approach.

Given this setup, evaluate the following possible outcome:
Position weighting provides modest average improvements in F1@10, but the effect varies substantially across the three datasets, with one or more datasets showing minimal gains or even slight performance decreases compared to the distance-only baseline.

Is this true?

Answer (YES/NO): NO